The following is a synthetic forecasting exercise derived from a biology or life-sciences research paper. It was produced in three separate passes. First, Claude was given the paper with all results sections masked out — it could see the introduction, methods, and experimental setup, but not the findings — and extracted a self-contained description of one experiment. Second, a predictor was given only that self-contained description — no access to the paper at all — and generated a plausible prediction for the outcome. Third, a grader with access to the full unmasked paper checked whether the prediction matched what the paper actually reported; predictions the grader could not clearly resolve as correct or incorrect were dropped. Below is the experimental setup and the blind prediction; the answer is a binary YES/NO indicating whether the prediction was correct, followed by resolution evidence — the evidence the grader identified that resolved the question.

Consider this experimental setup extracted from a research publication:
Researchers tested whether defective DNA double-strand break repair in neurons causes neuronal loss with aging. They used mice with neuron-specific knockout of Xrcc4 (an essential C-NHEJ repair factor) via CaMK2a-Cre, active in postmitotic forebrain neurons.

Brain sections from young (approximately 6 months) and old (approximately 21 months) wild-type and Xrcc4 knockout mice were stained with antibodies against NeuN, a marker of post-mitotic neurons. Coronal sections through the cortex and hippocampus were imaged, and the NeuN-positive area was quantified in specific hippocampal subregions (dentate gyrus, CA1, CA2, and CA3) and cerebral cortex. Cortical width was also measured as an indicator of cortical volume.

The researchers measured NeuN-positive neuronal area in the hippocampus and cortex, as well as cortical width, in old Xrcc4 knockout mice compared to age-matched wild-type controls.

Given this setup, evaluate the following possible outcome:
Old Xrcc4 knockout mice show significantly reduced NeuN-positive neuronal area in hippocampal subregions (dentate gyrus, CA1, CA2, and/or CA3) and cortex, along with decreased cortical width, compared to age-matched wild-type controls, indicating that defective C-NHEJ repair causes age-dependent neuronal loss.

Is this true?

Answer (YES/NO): NO